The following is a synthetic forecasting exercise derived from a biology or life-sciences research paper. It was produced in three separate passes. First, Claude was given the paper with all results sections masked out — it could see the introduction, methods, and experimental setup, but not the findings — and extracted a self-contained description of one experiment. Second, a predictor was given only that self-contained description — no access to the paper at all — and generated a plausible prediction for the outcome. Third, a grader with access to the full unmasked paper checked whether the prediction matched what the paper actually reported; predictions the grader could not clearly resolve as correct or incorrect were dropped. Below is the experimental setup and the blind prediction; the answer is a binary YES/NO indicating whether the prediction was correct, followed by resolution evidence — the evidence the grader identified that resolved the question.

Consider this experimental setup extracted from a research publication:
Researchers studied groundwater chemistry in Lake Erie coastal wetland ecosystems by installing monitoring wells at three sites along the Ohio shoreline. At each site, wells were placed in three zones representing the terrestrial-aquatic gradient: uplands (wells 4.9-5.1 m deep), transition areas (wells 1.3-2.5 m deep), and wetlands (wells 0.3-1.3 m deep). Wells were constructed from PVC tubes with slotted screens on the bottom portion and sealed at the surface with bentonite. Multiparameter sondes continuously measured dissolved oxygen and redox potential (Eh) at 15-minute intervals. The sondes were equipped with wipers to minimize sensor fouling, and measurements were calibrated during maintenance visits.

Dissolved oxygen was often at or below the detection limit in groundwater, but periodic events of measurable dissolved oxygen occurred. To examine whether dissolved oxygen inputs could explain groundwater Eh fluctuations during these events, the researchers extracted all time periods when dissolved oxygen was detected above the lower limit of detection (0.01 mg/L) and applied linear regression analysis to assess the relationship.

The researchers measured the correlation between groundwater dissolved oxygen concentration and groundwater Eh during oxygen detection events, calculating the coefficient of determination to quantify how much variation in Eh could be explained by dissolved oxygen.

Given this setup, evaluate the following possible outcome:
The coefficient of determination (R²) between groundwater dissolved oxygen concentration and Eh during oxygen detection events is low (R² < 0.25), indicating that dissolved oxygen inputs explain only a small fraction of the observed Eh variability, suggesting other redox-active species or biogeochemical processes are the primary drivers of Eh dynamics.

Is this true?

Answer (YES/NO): NO